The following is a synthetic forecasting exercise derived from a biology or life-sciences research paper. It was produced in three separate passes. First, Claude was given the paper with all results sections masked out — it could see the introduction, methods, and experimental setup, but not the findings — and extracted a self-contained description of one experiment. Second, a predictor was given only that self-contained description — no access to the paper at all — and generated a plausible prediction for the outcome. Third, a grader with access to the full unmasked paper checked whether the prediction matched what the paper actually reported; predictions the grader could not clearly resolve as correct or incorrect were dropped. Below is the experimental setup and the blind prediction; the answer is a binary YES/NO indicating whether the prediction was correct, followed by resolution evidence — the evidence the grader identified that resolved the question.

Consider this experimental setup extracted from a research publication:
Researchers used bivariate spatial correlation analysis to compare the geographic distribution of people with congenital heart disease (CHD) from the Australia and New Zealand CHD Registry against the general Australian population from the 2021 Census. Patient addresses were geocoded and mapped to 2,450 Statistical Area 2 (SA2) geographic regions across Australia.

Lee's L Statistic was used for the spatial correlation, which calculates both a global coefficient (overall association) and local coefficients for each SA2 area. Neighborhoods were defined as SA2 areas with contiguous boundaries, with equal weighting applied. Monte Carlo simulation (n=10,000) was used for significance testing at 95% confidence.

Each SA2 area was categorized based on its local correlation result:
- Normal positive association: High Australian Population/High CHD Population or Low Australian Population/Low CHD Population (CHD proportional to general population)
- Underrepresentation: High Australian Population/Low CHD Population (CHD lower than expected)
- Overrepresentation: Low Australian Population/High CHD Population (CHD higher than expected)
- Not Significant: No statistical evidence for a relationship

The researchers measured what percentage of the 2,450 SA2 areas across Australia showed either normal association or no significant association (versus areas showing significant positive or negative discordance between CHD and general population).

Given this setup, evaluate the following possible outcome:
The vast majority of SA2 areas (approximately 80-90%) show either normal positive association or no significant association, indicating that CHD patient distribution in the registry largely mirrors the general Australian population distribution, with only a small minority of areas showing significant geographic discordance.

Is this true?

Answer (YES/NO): NO